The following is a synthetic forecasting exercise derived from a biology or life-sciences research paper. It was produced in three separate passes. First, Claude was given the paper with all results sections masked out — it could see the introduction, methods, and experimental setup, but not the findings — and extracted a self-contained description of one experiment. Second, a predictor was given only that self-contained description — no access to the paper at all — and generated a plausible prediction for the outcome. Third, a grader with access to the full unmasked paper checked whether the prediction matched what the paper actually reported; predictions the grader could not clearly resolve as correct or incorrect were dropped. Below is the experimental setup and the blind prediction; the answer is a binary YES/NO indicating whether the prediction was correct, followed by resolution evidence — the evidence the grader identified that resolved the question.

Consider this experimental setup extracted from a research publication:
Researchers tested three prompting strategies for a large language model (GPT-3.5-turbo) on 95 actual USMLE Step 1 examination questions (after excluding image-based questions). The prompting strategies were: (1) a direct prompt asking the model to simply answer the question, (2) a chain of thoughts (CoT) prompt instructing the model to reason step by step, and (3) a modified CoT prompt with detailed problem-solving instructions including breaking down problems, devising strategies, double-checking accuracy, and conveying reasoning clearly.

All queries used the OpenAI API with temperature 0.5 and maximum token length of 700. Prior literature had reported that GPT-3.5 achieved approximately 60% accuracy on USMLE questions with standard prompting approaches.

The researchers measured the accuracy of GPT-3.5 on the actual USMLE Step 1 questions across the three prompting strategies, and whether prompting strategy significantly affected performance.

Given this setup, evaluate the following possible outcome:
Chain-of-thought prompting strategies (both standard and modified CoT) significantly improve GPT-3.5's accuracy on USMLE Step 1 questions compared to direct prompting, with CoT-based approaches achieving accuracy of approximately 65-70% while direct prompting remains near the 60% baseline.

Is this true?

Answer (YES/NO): NO